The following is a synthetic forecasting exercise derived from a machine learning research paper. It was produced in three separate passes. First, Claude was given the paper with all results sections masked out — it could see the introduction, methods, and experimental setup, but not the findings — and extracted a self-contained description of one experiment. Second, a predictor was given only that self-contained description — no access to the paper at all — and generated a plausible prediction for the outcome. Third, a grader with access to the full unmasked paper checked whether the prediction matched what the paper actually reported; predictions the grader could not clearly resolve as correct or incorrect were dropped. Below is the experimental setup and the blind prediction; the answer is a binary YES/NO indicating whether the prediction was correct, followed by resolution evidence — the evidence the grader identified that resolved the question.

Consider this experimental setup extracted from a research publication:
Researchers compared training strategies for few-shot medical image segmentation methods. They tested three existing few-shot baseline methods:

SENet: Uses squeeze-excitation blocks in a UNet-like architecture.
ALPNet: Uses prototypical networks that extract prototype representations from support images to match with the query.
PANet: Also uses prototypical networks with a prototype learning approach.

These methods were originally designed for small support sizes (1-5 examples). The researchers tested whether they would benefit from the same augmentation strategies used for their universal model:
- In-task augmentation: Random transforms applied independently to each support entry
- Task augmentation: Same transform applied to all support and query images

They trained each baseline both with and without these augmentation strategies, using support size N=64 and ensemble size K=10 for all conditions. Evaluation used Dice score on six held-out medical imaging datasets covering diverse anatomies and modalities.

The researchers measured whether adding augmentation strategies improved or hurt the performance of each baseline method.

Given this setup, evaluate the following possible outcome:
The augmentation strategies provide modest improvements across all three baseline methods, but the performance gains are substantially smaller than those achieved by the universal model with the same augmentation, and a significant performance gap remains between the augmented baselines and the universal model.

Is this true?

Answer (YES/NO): NO